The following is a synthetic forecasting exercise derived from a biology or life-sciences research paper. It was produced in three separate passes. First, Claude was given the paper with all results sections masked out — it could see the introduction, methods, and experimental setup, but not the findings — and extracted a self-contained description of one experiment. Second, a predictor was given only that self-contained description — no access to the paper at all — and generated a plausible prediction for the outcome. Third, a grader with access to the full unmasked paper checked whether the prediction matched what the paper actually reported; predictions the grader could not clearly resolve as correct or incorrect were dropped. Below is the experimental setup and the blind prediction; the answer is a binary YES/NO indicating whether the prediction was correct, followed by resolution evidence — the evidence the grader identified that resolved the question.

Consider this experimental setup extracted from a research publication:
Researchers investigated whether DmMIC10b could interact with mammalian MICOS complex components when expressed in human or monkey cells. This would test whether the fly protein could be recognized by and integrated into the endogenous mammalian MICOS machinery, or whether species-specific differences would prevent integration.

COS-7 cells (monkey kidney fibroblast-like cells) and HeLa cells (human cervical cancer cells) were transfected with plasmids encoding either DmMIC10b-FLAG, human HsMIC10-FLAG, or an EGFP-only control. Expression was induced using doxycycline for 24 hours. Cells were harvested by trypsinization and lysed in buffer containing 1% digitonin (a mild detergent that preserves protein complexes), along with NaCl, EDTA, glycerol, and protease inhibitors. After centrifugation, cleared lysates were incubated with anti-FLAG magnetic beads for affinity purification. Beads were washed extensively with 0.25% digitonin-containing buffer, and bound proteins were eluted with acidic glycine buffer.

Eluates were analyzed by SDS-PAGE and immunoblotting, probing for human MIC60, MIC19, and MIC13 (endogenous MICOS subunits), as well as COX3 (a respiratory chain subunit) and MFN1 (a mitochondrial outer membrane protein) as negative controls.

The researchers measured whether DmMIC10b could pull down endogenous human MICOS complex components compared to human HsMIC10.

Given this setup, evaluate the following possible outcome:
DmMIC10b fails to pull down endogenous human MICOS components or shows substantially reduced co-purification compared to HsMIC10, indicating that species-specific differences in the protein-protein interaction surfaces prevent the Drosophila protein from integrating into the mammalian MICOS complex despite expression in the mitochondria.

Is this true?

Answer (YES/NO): NO